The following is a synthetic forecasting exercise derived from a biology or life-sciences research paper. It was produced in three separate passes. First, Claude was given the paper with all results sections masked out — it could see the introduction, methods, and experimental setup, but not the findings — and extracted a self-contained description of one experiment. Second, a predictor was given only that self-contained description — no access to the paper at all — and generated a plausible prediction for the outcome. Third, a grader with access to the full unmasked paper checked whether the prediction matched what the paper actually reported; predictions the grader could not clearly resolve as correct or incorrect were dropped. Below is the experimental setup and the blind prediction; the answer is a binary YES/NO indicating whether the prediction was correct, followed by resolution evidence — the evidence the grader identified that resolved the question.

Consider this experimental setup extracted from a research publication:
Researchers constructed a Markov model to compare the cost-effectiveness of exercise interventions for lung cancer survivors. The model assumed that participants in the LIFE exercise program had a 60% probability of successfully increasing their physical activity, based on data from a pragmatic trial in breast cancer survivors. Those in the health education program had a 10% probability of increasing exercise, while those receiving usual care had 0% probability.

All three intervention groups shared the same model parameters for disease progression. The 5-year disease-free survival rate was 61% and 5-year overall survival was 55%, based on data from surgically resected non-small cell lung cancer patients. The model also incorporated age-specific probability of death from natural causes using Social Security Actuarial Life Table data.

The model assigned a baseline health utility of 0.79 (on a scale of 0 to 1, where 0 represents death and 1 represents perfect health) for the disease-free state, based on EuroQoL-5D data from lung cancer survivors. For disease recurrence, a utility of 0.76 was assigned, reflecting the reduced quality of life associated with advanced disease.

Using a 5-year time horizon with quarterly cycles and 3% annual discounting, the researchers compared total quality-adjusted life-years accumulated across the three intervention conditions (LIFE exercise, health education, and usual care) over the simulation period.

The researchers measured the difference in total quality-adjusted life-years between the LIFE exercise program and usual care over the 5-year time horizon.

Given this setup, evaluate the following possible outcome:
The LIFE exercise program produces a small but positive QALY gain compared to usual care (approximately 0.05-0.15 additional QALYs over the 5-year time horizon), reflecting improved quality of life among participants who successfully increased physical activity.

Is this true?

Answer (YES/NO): YES